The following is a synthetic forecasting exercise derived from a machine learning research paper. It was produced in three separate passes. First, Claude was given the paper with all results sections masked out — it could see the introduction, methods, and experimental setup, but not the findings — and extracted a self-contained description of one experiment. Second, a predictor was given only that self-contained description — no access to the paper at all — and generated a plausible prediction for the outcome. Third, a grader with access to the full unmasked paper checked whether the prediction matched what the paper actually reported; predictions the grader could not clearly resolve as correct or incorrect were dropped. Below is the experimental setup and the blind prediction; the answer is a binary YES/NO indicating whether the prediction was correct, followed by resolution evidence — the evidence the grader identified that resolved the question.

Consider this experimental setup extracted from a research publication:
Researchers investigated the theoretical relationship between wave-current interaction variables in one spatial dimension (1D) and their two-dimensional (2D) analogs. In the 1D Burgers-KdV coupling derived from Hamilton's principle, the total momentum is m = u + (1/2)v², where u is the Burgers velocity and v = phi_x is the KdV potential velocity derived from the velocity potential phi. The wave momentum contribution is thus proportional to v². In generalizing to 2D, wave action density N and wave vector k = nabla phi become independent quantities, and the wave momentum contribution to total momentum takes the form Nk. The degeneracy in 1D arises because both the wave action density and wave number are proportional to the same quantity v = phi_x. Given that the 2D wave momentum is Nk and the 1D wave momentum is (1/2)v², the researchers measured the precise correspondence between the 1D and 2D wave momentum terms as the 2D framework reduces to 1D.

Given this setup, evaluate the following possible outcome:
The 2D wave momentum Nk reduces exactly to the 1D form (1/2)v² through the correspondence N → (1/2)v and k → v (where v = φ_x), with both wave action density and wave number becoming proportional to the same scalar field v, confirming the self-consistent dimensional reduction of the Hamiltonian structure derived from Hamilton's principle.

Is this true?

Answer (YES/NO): YES